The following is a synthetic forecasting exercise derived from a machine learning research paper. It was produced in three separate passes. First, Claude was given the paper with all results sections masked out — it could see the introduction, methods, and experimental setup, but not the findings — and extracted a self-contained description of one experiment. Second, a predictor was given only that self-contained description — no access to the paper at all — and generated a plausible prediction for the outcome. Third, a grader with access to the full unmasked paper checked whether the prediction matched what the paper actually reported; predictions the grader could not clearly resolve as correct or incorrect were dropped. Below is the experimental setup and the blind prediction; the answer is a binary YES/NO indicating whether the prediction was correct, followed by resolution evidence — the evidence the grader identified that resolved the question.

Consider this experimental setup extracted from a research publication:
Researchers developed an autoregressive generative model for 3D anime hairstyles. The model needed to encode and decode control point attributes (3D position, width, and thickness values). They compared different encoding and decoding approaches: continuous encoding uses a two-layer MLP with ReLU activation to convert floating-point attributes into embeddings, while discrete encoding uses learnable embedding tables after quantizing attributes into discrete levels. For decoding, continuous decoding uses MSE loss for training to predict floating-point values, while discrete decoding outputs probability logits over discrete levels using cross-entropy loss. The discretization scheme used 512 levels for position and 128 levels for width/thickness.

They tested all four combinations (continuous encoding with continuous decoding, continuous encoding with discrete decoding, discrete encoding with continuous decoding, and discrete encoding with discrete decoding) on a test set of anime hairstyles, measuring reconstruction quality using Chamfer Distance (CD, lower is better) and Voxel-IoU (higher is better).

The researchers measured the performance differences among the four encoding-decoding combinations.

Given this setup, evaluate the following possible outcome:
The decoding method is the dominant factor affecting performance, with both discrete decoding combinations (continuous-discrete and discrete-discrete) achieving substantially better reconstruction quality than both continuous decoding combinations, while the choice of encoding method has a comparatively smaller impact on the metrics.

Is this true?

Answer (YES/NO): NO